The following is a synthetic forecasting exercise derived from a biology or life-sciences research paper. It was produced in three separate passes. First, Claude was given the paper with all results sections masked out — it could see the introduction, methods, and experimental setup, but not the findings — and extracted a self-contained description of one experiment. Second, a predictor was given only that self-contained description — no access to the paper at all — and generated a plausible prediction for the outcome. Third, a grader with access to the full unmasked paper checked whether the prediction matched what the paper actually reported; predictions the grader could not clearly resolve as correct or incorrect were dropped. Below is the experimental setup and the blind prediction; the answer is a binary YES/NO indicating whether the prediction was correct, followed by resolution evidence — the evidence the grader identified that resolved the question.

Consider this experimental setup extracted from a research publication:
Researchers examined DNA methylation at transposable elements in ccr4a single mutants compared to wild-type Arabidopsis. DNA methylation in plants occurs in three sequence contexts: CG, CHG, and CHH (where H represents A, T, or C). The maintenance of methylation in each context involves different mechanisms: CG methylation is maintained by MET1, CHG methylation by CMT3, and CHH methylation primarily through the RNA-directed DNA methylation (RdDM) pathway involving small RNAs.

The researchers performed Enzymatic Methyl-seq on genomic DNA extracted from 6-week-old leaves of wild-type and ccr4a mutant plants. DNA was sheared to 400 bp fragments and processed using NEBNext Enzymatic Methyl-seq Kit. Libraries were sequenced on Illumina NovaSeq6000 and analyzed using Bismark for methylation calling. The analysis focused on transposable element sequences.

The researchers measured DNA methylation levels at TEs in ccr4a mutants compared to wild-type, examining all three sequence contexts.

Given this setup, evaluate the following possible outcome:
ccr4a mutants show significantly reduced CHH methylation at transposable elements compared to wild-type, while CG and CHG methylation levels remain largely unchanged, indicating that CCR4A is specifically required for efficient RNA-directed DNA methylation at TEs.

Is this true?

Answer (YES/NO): YES